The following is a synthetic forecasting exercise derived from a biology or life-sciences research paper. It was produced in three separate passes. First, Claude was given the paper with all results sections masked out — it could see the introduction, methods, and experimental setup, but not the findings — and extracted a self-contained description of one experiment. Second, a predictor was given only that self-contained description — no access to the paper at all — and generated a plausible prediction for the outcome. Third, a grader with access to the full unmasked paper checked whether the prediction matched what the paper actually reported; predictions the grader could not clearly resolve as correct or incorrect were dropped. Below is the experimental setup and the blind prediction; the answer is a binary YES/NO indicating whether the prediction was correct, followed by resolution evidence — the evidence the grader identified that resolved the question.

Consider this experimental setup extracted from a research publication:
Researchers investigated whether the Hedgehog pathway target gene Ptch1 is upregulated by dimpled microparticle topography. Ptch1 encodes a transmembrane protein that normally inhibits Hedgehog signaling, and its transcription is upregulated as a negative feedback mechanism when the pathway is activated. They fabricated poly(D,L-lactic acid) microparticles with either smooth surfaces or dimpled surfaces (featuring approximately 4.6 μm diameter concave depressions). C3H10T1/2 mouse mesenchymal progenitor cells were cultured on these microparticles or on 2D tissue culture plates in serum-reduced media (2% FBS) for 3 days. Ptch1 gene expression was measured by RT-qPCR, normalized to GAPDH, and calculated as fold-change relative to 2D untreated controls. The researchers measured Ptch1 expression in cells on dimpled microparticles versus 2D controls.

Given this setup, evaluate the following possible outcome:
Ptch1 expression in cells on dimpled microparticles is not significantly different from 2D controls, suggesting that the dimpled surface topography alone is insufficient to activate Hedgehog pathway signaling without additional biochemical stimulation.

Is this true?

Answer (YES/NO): NO